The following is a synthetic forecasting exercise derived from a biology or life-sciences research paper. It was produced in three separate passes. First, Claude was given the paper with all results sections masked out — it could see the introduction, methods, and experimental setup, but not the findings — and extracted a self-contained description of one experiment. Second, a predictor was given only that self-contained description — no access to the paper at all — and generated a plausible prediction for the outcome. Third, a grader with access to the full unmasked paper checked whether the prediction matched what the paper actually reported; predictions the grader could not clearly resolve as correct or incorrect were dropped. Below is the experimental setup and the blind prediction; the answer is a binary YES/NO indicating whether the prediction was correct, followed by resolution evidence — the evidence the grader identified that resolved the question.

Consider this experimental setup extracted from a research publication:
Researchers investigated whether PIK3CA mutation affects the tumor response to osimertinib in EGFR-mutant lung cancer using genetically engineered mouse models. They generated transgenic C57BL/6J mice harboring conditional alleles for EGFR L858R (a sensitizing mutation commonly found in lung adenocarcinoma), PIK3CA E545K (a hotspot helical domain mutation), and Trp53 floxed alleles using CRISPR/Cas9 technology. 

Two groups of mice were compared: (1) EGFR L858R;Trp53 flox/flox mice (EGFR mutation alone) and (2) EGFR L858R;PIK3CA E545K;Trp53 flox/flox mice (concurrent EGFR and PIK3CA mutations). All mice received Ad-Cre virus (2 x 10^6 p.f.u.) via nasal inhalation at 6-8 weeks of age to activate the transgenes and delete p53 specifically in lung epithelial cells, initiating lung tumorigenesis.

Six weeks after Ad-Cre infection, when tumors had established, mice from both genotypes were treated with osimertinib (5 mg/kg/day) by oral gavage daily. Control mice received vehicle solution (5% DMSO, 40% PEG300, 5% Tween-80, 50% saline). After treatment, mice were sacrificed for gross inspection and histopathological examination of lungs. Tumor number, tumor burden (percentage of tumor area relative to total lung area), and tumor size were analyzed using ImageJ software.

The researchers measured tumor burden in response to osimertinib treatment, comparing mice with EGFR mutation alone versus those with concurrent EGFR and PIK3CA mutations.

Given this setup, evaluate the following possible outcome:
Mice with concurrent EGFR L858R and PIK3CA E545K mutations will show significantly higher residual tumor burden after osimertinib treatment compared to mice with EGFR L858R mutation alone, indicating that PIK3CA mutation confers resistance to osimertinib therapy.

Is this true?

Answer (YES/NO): NO